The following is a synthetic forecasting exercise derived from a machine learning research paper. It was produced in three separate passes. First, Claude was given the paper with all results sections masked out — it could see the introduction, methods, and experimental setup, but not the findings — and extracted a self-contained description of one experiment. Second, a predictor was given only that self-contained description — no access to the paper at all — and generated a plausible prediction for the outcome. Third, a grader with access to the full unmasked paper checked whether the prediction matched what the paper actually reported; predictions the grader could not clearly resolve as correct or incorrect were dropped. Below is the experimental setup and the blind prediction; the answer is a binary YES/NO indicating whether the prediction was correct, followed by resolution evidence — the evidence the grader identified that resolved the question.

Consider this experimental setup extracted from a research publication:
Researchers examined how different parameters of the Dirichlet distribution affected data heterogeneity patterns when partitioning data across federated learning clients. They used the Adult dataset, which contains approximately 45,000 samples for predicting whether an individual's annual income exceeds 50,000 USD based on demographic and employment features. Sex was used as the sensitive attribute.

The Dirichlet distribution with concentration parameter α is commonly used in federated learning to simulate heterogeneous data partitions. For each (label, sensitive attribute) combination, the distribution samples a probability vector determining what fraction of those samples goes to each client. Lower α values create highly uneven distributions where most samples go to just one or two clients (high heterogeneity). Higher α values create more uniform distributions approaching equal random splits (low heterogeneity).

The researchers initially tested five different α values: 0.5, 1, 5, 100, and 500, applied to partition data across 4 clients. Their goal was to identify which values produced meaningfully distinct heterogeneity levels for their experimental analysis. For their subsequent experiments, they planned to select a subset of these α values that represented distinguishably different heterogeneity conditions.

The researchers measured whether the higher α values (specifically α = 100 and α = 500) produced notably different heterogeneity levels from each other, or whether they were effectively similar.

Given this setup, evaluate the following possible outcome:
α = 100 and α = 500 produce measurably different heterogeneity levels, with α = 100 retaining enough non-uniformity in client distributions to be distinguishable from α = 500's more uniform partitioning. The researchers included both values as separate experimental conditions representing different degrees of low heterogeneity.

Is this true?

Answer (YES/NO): NO